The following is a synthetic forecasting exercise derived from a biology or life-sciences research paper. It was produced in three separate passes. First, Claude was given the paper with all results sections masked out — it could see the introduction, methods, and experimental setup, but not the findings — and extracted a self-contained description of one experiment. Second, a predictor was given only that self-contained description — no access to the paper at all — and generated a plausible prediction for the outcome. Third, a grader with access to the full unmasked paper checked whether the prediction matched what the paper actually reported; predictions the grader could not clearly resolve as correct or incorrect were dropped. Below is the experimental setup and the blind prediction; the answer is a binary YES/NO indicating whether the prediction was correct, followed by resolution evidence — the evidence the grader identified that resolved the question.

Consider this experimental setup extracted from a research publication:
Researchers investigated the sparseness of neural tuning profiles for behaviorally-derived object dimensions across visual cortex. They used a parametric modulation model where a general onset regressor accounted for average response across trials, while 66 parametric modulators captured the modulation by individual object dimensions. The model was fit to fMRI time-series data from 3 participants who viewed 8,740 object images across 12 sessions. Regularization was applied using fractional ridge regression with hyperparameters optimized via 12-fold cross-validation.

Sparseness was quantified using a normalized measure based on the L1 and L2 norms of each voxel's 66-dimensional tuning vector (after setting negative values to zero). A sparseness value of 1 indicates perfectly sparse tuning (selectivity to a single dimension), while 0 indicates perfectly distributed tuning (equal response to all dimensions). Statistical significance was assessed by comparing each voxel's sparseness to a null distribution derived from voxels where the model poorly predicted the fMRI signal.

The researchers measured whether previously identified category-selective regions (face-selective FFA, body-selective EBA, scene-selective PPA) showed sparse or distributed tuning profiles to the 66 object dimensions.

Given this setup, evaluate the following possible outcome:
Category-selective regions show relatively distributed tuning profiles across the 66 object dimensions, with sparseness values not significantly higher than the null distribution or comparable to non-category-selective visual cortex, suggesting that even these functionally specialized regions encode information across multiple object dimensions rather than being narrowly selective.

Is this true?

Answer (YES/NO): NO